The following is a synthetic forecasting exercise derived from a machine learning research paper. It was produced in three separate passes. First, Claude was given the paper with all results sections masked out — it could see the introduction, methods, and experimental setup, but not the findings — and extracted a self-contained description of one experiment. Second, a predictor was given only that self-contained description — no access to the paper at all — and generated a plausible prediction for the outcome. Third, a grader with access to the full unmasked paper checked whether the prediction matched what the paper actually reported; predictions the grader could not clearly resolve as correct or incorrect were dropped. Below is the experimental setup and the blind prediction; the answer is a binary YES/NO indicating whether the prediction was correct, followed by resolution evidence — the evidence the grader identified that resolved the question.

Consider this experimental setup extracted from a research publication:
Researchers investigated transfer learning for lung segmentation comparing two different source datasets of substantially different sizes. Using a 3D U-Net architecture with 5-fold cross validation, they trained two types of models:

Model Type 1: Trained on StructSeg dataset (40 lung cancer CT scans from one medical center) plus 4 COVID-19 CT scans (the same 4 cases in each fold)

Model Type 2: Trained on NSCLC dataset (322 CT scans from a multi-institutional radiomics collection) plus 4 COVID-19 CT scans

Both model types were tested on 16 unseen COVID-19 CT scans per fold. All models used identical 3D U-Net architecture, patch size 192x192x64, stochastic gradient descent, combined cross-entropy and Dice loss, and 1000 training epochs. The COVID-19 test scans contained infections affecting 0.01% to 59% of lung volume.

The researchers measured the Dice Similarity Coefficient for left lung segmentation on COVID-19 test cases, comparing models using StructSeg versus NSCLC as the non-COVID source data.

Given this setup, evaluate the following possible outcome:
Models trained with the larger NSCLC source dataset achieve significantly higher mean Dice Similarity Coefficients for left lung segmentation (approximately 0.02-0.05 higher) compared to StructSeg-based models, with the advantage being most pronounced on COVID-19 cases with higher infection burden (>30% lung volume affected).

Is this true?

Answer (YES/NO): NO